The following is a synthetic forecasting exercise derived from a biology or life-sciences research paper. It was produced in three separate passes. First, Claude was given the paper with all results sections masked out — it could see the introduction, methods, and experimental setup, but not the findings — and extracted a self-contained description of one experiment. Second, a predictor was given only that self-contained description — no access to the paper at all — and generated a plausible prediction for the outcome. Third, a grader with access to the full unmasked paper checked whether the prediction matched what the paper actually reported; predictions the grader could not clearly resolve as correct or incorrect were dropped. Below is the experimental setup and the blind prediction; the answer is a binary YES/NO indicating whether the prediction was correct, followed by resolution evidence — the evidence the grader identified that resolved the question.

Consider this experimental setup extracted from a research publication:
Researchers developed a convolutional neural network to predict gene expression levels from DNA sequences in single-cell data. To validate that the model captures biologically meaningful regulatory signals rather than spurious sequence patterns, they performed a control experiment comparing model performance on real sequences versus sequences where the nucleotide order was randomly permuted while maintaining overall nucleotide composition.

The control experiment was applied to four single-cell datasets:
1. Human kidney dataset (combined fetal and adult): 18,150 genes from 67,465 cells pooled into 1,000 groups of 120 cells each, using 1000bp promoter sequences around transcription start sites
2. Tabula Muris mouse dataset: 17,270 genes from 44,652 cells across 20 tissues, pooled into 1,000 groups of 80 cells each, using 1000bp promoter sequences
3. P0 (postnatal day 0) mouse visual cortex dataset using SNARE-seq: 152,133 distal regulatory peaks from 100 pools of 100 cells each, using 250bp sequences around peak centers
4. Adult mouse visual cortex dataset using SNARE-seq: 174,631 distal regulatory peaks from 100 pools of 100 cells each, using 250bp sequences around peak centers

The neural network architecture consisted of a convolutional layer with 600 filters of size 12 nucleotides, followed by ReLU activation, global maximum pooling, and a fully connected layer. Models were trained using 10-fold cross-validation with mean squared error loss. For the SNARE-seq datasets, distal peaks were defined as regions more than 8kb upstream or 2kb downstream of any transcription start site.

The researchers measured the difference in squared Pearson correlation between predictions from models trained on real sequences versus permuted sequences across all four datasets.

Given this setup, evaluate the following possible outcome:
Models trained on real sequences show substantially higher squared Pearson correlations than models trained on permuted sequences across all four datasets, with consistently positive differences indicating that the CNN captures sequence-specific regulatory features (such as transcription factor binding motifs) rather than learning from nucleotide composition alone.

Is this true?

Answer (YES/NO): YES